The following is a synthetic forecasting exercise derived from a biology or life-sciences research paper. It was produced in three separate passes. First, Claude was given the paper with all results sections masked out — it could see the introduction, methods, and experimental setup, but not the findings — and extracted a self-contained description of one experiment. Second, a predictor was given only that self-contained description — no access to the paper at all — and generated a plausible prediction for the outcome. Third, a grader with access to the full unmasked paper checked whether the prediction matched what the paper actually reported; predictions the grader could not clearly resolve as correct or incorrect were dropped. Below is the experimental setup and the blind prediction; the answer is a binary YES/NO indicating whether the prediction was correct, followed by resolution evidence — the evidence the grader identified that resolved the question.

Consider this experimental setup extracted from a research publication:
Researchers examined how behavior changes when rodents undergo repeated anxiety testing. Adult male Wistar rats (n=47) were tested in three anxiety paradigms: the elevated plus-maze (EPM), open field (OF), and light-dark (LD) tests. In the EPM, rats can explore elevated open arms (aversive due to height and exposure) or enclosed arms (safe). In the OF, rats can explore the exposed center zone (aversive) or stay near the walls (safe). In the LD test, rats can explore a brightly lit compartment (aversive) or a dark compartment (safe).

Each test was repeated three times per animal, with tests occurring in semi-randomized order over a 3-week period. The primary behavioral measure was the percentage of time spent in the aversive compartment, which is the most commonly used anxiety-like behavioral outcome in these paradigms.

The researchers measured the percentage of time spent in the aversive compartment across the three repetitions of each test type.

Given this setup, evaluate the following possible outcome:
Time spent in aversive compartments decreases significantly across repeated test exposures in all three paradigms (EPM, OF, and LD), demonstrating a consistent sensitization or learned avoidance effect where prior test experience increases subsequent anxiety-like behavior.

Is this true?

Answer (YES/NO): NO